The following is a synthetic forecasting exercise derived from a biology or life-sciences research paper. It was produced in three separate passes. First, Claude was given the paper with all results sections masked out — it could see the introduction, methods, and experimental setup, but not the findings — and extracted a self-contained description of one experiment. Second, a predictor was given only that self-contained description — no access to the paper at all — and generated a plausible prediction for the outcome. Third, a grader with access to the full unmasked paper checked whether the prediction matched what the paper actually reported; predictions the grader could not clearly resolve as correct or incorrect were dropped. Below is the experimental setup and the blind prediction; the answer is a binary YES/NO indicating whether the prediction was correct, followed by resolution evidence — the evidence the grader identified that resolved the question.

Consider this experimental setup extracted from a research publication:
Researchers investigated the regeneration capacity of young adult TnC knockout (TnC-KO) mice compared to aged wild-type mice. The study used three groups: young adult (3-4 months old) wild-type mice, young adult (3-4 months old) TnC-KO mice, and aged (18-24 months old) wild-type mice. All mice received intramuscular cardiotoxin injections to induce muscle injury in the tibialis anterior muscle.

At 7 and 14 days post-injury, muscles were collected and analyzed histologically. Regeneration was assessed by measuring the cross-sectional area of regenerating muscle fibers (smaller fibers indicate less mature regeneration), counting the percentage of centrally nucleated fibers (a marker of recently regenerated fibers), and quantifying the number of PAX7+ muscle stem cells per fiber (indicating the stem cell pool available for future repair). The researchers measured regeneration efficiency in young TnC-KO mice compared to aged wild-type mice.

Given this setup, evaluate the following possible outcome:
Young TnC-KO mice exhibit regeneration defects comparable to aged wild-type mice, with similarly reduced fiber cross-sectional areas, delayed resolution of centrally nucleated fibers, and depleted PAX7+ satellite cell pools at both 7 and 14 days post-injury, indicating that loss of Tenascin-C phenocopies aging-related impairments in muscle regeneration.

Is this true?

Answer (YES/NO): NO